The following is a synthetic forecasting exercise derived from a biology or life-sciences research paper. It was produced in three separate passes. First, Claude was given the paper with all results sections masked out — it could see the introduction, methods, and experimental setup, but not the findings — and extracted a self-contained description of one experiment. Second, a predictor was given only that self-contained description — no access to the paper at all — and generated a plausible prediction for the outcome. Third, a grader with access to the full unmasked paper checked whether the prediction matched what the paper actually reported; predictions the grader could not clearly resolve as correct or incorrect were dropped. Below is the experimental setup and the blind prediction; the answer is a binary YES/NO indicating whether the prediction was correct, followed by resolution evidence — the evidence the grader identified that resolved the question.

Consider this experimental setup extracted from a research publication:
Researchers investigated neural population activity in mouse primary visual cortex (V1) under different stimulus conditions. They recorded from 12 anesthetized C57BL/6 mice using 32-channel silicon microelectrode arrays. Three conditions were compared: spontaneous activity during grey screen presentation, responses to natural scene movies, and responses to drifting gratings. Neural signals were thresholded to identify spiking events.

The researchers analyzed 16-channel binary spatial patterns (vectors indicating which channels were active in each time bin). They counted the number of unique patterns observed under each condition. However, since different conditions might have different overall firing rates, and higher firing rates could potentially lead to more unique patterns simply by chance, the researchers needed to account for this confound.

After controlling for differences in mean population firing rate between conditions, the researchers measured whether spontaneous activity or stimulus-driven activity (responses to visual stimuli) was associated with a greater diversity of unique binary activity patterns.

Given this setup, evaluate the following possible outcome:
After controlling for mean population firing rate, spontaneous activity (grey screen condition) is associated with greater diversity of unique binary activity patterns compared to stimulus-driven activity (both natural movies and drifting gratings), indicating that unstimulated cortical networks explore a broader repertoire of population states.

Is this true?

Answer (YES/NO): YES